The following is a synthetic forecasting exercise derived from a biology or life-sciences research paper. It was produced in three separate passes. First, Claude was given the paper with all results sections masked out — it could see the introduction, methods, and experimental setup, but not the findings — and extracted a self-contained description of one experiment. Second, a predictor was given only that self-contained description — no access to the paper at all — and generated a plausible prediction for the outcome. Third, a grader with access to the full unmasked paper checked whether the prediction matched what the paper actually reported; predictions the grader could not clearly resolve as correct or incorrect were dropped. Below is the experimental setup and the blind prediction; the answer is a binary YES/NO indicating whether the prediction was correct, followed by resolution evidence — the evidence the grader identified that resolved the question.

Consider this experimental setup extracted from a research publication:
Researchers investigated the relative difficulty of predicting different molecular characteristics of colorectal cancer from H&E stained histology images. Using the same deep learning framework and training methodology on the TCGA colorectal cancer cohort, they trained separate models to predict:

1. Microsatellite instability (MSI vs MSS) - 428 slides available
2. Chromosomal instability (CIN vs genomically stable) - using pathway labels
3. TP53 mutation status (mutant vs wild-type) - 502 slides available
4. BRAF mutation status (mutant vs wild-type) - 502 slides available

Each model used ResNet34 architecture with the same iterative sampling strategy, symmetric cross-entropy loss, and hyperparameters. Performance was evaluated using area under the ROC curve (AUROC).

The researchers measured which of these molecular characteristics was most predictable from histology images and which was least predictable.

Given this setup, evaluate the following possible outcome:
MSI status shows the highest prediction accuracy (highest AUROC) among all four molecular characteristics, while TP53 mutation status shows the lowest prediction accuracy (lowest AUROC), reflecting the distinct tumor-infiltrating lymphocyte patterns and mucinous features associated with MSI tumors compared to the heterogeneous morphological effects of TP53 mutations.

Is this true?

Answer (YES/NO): YES